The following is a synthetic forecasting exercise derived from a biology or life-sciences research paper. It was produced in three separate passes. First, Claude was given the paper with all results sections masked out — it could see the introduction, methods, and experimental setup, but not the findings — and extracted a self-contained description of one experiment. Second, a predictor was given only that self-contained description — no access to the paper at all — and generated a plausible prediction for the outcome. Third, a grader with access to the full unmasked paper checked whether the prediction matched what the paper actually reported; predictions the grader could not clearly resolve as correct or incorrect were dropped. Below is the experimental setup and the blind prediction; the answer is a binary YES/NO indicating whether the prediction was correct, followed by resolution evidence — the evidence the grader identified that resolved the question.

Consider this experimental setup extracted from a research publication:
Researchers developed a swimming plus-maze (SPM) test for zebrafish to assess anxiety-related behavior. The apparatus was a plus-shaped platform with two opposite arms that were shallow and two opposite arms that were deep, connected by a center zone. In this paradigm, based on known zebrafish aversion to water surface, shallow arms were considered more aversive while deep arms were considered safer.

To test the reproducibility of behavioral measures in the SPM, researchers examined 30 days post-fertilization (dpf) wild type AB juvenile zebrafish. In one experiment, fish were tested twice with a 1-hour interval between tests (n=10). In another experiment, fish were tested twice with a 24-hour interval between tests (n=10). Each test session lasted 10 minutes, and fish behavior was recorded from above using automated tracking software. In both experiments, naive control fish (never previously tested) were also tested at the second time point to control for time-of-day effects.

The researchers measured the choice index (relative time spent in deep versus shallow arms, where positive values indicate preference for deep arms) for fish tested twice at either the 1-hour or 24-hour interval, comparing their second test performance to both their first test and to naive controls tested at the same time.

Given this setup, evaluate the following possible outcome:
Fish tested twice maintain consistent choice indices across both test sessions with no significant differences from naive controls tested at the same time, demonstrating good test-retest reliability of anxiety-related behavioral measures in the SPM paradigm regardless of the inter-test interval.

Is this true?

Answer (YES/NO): YES